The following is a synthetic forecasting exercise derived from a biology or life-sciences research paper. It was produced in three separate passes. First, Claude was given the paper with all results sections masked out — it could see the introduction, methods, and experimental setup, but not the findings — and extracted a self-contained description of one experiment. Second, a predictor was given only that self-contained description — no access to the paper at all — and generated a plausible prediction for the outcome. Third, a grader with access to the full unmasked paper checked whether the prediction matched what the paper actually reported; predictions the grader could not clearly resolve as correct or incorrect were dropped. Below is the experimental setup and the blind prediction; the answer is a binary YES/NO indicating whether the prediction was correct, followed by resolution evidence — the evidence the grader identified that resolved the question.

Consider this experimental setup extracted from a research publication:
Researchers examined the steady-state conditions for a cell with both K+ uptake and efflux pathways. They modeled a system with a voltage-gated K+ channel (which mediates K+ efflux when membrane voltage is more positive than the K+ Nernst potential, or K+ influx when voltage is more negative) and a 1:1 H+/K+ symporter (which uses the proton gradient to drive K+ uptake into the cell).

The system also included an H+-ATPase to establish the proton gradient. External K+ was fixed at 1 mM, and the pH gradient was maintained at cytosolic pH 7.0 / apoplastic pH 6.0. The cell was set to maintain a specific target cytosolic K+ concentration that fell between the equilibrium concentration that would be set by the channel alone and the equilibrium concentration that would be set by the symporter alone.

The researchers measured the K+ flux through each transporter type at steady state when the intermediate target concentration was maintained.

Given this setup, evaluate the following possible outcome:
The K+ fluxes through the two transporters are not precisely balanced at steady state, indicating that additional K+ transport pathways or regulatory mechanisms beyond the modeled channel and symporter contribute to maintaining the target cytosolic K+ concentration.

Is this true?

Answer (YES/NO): NO